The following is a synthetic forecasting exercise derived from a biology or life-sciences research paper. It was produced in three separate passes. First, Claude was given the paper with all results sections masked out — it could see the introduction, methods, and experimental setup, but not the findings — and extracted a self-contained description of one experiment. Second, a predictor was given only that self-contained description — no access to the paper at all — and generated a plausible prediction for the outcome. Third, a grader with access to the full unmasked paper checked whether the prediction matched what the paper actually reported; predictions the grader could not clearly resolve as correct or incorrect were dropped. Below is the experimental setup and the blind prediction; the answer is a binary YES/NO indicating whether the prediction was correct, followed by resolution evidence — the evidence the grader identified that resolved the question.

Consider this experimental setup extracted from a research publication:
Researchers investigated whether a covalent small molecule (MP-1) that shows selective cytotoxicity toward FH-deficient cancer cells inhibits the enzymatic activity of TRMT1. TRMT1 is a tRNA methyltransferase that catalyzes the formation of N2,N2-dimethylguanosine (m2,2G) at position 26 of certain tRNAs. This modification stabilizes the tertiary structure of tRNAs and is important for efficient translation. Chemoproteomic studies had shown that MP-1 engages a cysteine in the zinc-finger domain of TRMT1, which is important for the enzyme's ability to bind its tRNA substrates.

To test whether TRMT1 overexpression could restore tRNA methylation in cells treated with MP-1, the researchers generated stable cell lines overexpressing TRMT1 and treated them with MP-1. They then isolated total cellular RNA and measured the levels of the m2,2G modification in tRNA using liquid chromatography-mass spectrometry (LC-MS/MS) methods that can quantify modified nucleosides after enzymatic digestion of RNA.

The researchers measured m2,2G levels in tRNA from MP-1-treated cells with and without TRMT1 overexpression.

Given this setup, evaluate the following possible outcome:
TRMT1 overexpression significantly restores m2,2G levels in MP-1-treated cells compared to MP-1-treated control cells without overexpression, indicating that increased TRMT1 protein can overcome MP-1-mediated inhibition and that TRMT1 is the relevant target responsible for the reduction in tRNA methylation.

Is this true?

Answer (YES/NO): YES